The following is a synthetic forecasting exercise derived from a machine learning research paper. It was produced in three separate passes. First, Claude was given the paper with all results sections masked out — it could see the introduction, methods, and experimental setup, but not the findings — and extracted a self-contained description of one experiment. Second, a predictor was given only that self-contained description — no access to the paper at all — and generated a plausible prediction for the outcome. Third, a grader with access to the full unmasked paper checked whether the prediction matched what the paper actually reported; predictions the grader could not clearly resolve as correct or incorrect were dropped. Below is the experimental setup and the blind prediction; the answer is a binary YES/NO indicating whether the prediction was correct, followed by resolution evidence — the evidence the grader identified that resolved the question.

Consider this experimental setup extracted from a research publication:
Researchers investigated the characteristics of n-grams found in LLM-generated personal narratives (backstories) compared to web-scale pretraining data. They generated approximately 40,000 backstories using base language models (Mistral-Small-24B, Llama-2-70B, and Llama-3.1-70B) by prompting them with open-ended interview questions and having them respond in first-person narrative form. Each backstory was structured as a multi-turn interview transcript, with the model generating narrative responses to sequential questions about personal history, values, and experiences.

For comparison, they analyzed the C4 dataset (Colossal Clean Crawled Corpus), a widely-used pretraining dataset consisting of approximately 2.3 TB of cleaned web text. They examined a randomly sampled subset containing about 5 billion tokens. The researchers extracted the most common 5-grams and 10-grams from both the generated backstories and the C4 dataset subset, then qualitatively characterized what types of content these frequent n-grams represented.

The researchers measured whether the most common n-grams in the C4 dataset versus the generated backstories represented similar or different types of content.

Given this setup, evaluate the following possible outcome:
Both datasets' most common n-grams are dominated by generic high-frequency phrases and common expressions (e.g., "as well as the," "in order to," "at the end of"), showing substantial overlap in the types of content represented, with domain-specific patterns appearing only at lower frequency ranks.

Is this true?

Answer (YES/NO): NO